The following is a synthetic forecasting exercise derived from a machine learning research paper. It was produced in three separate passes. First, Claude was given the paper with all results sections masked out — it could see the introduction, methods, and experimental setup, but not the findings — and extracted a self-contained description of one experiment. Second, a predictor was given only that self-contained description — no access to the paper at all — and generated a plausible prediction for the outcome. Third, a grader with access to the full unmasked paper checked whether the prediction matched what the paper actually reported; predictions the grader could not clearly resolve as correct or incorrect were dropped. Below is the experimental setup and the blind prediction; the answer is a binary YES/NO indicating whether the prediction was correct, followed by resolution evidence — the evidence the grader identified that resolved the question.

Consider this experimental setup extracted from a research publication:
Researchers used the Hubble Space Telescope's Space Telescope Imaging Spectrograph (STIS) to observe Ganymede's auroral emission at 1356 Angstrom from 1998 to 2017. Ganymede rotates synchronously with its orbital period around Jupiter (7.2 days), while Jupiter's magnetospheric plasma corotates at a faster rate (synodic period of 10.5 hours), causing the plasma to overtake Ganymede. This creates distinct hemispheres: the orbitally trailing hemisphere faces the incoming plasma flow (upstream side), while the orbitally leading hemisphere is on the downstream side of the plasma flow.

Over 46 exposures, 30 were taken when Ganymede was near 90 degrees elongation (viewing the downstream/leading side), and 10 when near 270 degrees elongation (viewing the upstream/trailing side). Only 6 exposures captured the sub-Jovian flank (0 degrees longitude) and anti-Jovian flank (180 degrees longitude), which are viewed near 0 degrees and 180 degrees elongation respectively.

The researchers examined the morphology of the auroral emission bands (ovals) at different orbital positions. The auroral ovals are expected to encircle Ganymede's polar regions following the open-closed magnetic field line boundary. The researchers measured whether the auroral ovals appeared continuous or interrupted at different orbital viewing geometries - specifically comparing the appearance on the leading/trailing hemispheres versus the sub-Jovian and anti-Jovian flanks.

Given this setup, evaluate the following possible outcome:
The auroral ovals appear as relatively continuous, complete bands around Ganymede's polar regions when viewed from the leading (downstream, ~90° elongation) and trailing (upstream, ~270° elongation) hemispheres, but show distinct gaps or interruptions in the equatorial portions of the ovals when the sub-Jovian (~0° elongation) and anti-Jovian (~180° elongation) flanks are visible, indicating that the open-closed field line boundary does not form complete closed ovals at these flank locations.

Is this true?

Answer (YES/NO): NO